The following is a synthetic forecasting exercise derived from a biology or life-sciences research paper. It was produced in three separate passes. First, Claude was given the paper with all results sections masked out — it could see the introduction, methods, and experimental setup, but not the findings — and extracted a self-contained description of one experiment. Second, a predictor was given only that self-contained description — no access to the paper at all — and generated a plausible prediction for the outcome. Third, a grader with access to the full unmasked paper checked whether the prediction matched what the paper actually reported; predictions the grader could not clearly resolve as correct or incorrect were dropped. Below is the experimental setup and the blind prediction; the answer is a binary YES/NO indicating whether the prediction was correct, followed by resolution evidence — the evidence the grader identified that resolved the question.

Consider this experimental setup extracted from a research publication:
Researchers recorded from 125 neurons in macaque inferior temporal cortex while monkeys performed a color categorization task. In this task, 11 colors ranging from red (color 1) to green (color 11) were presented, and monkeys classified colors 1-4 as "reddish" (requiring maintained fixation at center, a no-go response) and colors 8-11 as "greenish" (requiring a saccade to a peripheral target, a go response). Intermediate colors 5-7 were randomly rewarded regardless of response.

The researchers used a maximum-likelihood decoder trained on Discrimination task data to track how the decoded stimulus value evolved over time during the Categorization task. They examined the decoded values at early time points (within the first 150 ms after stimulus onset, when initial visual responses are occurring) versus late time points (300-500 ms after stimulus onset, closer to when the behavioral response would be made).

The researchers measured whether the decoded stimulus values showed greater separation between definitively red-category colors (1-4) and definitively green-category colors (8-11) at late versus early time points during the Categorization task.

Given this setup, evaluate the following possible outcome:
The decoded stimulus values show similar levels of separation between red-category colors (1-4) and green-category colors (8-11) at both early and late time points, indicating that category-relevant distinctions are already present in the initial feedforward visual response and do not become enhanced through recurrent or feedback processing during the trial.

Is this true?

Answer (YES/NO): NO